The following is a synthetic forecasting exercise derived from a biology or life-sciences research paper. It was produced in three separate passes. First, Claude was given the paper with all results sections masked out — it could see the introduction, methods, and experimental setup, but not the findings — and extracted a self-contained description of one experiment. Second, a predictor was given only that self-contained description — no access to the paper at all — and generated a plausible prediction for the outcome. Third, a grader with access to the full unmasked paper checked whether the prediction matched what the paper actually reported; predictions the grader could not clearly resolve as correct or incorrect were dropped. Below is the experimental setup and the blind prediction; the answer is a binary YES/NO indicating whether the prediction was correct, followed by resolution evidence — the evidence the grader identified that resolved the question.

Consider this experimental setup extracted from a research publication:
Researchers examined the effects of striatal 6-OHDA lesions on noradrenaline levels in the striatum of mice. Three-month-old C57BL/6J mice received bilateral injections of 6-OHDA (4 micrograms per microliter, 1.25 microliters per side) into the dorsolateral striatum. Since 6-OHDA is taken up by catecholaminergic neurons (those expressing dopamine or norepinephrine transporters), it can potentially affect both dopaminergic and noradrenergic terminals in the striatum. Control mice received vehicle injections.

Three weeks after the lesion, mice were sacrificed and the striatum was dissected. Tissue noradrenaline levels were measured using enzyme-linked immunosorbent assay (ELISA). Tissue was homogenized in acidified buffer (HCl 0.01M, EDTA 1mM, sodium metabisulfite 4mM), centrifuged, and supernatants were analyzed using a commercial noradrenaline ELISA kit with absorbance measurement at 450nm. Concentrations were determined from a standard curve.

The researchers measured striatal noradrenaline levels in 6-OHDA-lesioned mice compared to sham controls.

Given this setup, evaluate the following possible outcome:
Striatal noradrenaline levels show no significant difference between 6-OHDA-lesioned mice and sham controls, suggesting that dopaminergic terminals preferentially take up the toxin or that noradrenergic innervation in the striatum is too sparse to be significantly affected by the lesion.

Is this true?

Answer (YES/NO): NO